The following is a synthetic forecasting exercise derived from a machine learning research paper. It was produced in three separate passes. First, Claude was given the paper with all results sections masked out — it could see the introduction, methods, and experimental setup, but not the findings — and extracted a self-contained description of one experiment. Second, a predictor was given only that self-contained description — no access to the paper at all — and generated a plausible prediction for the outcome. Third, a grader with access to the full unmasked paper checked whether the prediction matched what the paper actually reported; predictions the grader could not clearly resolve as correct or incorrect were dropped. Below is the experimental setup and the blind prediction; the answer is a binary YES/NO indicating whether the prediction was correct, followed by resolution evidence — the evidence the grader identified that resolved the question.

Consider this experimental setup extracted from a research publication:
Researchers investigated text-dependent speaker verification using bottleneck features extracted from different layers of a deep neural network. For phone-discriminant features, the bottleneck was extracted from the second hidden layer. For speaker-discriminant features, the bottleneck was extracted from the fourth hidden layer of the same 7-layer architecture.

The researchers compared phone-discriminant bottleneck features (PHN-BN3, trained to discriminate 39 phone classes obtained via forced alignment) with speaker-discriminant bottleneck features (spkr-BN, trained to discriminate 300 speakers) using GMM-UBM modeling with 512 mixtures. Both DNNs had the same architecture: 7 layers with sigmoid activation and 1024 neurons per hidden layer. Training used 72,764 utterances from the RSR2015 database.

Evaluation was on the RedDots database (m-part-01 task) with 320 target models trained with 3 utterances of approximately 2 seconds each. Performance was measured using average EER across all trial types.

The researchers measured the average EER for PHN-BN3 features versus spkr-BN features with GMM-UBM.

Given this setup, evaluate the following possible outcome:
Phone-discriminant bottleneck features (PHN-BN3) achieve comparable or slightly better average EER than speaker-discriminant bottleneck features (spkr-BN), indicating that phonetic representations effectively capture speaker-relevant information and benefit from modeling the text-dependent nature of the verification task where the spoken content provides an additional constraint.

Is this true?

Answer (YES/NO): NO